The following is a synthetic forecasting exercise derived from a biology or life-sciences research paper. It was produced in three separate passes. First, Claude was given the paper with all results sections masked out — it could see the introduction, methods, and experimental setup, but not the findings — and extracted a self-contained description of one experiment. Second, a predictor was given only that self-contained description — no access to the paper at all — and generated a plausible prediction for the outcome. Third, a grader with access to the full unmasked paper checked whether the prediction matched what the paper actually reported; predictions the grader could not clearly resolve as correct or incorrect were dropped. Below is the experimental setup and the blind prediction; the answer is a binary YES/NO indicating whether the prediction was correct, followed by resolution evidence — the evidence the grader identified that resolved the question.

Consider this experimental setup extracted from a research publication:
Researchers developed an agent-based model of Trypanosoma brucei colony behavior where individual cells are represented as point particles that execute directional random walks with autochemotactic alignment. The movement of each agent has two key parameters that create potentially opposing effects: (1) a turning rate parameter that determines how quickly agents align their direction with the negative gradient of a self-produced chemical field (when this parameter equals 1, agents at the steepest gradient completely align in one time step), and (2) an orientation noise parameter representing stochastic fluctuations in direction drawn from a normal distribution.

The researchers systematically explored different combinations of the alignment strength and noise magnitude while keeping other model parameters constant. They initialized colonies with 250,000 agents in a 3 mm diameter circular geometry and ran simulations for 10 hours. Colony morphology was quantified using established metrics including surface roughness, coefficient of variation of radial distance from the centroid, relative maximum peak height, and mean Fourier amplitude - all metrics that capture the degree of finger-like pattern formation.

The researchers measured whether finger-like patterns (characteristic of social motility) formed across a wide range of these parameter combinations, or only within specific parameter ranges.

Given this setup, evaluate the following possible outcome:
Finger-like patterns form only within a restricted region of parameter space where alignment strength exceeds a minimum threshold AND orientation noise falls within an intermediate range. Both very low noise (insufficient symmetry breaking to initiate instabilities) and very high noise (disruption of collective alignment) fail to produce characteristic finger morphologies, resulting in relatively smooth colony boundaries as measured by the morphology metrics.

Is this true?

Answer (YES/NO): NO